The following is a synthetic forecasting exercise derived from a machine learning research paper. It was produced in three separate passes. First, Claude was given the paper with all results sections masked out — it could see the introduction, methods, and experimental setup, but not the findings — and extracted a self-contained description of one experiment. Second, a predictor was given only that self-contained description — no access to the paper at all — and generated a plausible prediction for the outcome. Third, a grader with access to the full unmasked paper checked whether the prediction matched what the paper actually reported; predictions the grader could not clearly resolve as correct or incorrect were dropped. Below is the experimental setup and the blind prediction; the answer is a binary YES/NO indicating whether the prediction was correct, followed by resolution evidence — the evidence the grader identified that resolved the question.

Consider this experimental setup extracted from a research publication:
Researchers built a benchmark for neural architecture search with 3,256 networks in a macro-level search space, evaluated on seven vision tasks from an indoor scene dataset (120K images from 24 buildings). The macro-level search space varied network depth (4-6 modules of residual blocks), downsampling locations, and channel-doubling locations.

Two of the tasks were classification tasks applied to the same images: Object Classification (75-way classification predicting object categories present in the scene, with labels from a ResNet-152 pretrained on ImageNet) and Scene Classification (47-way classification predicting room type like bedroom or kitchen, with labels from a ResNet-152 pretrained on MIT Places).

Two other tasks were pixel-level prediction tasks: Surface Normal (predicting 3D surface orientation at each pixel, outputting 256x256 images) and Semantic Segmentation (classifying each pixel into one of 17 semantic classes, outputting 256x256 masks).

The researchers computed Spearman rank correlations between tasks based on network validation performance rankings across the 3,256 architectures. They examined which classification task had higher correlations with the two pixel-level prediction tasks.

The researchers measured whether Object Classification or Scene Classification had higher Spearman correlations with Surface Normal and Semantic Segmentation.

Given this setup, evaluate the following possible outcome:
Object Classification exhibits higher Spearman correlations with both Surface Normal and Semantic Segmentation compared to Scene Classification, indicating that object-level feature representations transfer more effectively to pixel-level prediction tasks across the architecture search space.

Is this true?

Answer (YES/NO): NO